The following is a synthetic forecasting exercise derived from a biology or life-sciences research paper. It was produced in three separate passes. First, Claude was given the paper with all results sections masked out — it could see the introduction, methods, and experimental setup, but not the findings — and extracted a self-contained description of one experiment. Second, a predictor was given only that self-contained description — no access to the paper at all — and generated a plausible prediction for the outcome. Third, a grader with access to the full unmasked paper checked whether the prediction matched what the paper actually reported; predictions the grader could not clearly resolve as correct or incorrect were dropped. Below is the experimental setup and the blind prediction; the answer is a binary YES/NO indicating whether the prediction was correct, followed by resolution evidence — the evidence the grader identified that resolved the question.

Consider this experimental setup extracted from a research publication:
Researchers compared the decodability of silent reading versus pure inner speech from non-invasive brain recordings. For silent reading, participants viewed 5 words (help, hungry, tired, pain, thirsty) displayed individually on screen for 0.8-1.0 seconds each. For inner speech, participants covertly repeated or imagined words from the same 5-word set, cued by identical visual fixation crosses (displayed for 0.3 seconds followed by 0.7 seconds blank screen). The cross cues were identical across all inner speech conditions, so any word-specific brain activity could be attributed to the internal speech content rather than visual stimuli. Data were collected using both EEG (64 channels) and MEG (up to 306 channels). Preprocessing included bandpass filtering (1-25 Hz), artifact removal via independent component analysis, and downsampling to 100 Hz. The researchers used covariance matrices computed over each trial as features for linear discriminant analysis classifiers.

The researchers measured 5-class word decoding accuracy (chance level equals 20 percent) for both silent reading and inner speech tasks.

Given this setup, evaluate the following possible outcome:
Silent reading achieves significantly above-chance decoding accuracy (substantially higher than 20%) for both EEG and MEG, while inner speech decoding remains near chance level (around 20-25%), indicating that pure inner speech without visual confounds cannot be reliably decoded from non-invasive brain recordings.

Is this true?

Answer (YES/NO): YES